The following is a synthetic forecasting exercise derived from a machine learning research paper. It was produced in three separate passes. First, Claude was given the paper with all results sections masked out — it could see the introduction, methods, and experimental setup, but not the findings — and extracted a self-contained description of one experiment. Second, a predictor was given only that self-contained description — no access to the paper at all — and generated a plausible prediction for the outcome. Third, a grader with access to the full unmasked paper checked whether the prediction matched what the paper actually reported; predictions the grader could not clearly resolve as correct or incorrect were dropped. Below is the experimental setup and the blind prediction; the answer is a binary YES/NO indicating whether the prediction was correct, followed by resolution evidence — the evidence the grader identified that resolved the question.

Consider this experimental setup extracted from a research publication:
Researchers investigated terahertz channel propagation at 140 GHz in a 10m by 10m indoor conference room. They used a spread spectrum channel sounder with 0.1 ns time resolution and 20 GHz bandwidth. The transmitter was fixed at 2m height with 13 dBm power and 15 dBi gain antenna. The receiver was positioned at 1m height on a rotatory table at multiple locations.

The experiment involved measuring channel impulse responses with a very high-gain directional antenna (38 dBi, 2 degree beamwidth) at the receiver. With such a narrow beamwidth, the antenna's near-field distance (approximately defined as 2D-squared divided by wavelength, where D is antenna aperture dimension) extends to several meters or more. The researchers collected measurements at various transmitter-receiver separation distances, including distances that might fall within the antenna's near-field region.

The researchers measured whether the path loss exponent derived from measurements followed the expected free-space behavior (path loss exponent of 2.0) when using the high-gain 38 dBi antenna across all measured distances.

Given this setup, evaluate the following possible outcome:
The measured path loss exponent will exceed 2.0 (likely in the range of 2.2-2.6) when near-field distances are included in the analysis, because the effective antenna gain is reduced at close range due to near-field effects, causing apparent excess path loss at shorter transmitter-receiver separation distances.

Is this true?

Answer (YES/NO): NO